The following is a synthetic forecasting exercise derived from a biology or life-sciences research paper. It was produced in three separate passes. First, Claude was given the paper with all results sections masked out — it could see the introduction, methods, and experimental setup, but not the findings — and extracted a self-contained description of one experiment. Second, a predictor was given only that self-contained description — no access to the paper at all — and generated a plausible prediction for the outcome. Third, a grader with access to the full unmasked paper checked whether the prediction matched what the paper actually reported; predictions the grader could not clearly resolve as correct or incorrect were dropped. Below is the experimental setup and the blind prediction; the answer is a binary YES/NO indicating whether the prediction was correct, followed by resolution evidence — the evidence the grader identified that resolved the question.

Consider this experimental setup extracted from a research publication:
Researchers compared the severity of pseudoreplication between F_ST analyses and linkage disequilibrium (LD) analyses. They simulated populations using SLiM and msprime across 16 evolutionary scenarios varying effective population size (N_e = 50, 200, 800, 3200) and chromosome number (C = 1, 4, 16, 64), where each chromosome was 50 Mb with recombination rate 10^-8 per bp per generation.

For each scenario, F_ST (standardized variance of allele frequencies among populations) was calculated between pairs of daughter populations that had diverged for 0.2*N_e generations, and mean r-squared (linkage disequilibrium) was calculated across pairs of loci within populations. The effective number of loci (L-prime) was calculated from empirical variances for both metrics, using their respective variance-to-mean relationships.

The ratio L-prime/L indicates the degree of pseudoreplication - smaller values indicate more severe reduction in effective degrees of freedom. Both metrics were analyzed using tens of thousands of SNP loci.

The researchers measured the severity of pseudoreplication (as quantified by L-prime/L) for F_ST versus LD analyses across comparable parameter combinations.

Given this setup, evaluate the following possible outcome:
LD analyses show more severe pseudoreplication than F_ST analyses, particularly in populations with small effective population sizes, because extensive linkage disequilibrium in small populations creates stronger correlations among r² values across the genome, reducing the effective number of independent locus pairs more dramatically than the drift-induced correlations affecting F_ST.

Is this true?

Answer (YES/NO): NO